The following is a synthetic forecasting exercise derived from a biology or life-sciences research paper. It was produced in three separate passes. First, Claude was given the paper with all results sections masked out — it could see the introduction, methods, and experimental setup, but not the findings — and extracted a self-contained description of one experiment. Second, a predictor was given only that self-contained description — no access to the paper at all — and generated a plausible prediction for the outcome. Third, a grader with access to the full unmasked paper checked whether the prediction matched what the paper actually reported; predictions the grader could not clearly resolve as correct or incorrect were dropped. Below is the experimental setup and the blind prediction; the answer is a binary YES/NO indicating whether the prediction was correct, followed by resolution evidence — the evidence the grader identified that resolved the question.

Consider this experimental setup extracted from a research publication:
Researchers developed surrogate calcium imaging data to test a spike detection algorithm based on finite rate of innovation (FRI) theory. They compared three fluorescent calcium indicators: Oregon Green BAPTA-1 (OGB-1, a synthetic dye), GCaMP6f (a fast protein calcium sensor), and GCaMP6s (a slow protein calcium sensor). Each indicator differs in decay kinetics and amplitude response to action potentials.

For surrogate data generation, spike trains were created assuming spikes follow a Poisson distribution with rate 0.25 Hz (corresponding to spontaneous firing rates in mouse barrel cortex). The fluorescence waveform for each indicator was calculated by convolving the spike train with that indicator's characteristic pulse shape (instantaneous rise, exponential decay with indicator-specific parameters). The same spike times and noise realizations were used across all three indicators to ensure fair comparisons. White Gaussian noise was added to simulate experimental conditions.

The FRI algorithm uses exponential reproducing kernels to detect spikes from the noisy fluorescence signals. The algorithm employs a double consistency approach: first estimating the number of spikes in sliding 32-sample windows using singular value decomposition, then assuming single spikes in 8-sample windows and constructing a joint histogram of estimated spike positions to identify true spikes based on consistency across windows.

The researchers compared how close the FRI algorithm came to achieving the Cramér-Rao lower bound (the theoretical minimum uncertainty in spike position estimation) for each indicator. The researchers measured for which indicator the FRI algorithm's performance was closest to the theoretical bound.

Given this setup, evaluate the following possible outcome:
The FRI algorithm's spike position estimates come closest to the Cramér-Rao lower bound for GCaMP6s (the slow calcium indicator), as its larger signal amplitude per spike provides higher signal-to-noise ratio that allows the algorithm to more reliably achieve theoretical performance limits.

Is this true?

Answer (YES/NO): YES